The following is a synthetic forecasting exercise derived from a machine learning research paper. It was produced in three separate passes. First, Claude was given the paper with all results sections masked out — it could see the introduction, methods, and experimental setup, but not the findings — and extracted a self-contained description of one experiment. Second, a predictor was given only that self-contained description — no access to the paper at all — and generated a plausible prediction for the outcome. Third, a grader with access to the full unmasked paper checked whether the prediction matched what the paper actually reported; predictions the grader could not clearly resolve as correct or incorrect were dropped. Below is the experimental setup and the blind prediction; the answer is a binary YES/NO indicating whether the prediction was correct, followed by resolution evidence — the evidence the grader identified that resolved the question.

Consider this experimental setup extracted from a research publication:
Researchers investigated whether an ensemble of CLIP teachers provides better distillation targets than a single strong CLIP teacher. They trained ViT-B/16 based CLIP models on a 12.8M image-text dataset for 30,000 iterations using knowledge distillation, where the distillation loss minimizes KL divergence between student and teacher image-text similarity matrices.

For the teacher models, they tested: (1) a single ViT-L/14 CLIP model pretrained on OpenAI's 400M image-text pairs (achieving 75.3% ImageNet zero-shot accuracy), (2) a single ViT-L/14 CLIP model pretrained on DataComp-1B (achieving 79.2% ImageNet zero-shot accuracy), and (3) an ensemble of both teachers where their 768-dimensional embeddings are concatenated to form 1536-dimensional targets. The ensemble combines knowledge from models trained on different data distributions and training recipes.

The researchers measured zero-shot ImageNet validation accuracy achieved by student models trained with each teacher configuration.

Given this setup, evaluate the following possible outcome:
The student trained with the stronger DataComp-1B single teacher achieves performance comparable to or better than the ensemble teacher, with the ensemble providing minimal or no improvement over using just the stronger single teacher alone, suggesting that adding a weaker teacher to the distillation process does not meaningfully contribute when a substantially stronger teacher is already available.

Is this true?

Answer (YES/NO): NO